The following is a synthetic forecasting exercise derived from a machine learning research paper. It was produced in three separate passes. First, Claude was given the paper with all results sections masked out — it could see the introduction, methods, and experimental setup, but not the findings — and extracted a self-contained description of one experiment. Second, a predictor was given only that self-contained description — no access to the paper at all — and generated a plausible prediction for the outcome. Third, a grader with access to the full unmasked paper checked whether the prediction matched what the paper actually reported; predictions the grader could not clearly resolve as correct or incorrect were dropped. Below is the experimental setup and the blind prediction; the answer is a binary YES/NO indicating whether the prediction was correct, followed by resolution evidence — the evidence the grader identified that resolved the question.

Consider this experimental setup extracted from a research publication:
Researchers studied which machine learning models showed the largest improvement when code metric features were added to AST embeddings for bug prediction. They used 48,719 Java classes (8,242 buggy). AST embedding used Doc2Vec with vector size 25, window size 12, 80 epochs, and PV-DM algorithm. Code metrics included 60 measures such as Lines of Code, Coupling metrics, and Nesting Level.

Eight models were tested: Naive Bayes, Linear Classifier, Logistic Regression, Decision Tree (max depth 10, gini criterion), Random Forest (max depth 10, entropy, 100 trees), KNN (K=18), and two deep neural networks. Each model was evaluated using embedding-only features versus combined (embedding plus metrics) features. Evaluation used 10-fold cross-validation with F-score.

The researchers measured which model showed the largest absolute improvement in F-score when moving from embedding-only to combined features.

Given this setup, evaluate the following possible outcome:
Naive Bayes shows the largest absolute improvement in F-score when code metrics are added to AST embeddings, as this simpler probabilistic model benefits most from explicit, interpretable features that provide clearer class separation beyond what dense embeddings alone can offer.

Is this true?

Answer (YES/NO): NO